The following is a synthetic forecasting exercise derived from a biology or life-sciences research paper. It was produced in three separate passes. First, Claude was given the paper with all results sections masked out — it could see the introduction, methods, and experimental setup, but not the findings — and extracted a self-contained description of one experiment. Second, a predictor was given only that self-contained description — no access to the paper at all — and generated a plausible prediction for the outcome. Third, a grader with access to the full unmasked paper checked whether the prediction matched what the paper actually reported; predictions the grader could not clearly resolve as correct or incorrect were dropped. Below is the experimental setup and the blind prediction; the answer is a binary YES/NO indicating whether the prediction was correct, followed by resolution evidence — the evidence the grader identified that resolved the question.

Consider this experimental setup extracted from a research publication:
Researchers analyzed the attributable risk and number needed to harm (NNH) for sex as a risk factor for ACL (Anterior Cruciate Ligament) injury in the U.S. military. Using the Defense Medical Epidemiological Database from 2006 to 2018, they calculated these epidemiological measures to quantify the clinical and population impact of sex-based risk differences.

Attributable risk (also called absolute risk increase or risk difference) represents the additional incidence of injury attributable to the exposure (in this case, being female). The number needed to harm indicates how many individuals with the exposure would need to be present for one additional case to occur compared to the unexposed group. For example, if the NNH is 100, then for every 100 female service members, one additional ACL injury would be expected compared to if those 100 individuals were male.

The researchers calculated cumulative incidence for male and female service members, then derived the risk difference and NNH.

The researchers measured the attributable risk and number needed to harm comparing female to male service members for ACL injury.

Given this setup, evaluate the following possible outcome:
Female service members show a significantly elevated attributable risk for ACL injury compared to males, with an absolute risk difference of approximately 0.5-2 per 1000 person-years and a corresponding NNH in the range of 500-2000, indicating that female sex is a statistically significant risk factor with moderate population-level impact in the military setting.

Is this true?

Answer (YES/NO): NO